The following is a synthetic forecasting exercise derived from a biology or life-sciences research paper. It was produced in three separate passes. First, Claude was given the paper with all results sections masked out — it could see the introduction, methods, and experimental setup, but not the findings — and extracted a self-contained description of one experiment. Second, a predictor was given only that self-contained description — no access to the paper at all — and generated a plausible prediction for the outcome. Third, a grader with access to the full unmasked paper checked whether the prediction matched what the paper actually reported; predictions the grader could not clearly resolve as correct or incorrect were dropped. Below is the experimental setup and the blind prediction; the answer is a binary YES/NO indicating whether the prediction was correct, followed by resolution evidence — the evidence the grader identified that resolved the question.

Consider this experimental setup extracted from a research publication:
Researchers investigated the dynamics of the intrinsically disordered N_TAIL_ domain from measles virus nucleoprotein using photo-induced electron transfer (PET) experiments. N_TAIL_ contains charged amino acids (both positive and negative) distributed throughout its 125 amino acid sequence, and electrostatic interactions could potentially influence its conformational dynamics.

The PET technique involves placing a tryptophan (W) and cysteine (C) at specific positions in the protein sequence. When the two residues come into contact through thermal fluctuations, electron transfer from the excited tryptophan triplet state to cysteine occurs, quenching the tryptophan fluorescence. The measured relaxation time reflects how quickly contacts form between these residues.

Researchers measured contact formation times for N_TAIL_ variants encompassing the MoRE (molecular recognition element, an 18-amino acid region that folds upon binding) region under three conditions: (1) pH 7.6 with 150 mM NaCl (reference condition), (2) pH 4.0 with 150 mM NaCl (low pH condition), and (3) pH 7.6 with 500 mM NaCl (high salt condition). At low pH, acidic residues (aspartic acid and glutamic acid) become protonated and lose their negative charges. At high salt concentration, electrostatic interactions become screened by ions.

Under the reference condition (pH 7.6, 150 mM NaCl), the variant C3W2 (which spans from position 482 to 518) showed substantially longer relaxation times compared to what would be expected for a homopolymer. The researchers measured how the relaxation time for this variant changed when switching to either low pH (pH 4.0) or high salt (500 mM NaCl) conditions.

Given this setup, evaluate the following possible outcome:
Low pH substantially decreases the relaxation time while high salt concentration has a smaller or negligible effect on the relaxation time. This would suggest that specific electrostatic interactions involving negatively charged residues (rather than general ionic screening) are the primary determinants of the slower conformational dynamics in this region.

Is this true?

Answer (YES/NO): NO